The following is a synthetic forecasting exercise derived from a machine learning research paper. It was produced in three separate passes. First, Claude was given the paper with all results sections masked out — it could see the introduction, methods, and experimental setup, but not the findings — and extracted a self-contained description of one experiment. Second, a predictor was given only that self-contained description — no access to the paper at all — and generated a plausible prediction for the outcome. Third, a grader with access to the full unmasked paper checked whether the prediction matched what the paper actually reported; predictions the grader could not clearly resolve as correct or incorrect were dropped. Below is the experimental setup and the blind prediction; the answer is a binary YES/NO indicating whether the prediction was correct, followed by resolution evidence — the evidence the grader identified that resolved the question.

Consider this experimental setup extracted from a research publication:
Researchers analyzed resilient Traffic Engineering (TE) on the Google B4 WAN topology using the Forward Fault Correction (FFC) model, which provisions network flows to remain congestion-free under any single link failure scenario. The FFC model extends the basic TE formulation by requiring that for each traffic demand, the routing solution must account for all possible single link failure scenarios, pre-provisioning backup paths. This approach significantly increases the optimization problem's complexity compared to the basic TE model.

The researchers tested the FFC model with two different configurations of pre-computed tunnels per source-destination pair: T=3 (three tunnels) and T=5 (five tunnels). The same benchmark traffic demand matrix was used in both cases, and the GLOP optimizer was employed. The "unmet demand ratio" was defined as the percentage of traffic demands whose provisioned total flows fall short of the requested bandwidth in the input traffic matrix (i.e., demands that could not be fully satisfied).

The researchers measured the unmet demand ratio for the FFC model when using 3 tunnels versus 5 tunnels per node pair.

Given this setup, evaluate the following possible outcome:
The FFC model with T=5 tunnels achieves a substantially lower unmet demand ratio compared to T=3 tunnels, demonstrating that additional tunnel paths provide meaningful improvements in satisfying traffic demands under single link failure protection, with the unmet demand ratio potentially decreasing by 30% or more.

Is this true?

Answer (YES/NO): YES